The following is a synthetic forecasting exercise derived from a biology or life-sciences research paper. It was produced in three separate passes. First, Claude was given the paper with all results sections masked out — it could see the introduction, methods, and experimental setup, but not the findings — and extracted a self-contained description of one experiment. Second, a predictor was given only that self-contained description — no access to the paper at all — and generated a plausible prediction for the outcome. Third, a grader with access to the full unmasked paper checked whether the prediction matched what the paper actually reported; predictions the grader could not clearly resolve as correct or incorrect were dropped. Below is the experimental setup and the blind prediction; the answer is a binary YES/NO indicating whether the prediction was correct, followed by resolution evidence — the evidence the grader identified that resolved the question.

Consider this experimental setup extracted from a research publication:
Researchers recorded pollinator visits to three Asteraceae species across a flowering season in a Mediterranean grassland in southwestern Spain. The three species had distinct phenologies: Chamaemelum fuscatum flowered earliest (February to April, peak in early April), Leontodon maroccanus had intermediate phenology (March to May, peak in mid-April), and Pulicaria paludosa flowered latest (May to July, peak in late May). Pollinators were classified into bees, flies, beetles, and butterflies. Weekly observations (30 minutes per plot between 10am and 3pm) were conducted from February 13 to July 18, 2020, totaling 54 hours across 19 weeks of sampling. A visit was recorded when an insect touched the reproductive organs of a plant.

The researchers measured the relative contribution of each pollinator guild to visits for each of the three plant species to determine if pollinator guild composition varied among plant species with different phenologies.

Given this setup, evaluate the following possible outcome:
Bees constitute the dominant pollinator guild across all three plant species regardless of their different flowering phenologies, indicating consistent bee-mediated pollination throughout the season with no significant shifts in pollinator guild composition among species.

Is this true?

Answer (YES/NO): NO